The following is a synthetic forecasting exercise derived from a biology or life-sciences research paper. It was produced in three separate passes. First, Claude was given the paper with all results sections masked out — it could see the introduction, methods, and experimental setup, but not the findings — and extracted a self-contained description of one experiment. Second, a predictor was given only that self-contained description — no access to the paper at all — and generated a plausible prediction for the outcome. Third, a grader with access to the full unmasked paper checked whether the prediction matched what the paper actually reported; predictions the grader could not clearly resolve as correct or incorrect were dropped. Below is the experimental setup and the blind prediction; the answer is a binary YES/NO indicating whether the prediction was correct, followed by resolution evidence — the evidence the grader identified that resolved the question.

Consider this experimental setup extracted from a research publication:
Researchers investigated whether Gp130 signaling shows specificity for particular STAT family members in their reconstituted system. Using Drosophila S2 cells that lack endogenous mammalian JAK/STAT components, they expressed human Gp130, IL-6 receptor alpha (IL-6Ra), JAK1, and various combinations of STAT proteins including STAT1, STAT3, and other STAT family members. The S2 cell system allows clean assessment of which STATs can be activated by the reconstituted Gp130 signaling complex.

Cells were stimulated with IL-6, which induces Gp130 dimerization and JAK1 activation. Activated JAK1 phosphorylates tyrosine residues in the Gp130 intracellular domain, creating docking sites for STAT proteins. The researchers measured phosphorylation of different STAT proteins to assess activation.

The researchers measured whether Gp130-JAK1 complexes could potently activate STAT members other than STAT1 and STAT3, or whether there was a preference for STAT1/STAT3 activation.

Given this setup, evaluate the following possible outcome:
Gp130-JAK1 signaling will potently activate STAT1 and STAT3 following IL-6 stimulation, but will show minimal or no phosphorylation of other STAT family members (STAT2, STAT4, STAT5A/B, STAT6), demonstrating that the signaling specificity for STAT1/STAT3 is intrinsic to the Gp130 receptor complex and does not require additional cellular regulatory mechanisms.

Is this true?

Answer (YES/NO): NO